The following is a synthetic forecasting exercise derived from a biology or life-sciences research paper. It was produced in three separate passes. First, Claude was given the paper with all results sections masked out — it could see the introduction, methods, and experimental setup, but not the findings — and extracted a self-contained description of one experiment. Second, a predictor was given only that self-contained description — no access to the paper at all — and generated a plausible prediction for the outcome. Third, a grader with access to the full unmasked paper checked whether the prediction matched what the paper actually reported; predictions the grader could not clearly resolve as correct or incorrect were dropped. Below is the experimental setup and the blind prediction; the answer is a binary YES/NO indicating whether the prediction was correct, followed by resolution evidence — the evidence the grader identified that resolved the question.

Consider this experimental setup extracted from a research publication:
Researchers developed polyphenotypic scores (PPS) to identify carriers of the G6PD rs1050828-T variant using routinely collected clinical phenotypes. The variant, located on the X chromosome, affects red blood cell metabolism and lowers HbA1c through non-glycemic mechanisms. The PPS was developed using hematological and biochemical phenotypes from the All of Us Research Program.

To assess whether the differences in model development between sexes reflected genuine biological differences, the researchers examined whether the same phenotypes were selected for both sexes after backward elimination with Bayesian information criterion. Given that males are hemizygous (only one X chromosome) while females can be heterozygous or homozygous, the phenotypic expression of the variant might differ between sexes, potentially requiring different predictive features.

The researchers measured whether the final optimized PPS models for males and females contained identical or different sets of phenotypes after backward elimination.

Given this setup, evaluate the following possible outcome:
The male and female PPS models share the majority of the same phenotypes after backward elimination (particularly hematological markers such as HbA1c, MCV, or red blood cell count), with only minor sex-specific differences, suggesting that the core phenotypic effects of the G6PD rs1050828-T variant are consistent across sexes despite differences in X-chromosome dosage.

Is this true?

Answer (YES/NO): YES